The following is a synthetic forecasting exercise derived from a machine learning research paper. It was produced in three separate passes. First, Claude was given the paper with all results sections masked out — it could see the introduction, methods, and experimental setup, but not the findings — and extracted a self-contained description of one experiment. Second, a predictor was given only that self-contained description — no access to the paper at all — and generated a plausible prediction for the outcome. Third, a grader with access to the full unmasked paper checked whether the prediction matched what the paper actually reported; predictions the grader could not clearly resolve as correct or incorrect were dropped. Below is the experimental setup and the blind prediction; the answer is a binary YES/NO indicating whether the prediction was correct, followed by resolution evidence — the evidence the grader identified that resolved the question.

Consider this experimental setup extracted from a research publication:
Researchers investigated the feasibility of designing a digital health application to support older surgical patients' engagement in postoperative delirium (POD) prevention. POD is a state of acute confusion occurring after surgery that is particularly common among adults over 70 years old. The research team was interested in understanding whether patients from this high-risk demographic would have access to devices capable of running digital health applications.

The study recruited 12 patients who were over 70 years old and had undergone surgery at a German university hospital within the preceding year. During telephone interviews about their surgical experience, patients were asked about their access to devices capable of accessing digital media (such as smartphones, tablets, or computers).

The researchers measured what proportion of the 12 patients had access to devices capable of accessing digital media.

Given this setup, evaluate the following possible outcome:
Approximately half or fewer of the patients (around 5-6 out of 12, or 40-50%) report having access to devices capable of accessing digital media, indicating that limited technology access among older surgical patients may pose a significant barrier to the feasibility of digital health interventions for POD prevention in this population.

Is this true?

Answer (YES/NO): NO